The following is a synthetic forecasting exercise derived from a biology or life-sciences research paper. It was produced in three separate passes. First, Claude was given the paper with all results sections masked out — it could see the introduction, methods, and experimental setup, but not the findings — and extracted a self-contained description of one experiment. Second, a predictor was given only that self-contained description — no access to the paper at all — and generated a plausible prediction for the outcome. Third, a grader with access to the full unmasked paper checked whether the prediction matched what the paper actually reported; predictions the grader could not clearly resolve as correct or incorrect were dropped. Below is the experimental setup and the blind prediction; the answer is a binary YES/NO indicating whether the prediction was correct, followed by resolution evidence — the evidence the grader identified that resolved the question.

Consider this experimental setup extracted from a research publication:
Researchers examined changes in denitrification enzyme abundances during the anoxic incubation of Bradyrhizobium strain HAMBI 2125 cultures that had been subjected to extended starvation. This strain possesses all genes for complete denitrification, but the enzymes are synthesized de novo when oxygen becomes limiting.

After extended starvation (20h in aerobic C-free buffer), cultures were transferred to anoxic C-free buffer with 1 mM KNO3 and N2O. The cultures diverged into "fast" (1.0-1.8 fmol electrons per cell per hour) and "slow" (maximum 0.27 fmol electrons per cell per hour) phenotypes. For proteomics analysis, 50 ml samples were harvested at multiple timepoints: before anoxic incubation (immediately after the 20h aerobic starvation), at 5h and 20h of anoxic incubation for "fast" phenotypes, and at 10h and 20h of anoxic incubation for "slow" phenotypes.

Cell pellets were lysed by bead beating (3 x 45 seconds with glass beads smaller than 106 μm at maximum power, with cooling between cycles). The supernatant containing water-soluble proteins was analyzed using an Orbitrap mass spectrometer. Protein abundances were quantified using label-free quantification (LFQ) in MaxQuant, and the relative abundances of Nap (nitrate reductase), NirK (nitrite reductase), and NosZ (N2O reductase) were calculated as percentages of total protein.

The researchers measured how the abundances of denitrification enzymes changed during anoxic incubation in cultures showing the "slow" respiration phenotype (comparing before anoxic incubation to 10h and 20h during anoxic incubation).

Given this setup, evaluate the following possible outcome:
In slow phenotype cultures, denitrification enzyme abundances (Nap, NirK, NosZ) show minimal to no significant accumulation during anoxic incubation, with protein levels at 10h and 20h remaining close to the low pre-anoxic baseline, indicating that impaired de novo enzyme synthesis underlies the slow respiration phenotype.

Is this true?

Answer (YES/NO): NO